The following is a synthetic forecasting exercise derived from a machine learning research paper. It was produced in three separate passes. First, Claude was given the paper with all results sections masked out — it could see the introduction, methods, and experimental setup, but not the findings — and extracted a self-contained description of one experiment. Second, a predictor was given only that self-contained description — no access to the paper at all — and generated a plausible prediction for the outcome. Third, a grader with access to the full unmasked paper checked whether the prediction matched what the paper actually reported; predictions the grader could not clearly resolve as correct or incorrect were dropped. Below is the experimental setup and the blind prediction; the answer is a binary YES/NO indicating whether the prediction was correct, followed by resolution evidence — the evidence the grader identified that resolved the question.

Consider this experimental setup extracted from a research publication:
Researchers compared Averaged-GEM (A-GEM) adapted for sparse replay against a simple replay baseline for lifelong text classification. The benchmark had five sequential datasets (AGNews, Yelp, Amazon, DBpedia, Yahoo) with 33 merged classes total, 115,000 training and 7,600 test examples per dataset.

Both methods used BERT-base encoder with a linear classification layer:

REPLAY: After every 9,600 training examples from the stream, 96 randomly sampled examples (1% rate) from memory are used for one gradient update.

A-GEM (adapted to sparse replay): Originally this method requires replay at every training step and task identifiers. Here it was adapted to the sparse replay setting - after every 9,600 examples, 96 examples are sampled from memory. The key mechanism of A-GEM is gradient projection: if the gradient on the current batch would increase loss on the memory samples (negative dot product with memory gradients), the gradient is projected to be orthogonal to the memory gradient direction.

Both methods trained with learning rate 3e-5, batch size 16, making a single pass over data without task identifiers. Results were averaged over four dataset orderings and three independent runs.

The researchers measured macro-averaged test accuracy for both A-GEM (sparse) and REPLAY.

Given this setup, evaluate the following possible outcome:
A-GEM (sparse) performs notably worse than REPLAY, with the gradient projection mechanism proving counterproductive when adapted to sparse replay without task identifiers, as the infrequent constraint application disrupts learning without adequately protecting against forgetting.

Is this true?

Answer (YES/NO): NO